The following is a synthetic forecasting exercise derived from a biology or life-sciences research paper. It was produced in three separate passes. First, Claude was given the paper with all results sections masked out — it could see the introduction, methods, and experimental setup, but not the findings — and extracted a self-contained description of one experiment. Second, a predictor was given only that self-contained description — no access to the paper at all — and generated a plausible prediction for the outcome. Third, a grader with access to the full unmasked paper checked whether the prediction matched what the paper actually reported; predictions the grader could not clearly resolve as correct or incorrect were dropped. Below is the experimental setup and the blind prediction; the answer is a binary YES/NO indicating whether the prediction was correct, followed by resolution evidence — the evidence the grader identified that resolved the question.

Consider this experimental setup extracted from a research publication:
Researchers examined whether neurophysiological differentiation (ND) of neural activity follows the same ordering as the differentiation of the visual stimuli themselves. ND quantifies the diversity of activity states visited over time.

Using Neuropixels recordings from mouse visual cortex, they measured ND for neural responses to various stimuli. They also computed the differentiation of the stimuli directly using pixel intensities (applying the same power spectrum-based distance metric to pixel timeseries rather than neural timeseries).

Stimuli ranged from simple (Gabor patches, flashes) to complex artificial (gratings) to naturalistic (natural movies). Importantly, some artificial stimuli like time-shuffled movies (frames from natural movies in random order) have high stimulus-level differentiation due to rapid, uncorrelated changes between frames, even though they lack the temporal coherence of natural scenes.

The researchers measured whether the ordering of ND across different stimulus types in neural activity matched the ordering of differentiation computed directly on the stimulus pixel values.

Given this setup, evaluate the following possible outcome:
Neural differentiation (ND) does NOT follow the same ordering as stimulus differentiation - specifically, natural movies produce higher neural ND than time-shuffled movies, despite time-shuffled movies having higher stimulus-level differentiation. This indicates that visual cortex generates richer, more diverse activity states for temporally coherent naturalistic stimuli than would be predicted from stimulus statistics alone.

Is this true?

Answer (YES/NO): NO